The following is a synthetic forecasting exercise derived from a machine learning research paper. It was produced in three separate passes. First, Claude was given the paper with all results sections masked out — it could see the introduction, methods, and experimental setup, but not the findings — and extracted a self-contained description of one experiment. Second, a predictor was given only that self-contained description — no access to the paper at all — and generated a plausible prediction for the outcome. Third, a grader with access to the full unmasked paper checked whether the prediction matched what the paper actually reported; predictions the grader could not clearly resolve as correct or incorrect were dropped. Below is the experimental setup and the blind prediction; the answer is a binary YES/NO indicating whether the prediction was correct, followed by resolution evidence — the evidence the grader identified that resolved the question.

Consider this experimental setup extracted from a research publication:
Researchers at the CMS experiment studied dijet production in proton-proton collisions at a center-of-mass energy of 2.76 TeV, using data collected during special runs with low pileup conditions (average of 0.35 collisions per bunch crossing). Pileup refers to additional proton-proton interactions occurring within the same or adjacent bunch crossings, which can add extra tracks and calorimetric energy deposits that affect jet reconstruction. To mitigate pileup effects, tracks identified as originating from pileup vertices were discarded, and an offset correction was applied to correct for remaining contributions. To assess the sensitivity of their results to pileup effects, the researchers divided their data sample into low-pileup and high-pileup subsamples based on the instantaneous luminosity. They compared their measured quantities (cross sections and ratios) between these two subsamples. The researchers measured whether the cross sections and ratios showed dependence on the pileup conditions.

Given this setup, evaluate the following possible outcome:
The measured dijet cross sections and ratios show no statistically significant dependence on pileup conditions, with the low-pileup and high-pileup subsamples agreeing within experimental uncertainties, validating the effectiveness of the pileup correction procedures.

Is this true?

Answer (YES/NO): YES